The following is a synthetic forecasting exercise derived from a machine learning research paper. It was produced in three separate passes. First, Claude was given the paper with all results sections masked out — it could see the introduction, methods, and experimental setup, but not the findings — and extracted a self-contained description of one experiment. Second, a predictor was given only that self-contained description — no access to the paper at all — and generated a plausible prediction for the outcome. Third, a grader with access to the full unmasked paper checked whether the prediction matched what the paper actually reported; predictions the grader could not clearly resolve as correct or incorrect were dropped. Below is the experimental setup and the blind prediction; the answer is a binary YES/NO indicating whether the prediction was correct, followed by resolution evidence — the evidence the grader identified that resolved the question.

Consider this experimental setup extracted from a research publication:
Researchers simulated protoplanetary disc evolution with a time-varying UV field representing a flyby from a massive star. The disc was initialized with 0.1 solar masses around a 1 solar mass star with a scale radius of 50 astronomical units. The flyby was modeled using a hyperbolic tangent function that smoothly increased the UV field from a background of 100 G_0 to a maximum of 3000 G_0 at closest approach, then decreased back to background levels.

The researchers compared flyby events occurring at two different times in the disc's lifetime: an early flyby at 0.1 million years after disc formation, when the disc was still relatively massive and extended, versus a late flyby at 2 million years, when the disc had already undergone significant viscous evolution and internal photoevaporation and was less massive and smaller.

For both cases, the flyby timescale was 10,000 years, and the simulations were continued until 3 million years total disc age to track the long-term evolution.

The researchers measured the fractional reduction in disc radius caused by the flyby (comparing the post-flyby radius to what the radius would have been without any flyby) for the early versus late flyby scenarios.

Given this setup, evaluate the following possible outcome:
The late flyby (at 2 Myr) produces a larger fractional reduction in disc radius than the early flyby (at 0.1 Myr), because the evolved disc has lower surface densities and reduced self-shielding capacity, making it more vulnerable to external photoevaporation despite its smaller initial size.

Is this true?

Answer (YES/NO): NO